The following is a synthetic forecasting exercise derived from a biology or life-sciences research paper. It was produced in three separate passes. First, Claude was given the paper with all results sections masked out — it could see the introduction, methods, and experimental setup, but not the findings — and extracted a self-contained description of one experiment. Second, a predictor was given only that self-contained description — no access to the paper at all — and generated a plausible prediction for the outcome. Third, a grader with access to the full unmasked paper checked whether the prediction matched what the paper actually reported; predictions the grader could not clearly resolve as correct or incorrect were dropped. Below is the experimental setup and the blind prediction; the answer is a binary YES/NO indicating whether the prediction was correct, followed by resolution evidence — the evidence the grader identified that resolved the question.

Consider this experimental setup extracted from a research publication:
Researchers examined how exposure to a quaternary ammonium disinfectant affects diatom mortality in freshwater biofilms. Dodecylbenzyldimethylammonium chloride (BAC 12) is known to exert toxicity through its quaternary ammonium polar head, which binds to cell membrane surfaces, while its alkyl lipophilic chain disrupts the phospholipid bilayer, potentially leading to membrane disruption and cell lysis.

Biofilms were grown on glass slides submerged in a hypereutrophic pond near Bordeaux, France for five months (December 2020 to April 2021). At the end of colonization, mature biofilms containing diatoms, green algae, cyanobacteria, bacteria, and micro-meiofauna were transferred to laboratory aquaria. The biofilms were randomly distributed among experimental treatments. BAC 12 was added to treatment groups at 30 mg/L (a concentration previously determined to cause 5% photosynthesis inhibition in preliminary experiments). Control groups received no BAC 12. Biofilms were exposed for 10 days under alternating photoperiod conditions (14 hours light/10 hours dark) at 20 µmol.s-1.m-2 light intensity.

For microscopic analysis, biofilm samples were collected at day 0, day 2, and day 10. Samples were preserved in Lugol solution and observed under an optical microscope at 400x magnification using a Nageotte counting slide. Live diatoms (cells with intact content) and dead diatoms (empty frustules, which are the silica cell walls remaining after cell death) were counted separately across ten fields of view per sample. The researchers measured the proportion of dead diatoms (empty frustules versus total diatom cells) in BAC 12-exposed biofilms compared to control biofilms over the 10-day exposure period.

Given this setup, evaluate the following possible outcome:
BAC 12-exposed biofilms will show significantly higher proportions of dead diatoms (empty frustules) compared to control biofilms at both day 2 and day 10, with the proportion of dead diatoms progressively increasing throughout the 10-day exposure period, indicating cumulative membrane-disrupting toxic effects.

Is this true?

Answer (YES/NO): NO